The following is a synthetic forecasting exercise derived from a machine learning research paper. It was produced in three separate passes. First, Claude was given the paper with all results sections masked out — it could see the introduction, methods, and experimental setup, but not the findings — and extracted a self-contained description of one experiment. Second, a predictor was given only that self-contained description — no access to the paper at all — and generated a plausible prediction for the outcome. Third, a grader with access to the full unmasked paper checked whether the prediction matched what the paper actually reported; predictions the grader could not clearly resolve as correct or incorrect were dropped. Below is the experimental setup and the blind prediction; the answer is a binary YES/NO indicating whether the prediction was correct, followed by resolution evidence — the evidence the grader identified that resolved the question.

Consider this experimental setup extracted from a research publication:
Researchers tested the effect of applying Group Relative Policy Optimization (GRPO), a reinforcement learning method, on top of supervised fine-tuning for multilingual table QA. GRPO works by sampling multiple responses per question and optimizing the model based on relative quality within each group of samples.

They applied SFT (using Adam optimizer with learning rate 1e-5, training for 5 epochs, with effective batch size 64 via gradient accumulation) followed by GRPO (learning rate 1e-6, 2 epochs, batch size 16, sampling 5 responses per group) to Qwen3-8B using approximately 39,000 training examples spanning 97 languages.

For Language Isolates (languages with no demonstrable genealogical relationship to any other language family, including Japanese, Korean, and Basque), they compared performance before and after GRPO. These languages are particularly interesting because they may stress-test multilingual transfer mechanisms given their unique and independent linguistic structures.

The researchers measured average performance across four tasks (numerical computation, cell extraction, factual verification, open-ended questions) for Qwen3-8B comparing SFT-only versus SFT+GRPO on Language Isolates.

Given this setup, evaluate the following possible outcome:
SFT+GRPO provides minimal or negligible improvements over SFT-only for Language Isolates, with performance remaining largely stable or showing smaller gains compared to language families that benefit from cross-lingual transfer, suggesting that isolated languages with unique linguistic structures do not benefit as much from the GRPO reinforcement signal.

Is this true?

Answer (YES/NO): NO